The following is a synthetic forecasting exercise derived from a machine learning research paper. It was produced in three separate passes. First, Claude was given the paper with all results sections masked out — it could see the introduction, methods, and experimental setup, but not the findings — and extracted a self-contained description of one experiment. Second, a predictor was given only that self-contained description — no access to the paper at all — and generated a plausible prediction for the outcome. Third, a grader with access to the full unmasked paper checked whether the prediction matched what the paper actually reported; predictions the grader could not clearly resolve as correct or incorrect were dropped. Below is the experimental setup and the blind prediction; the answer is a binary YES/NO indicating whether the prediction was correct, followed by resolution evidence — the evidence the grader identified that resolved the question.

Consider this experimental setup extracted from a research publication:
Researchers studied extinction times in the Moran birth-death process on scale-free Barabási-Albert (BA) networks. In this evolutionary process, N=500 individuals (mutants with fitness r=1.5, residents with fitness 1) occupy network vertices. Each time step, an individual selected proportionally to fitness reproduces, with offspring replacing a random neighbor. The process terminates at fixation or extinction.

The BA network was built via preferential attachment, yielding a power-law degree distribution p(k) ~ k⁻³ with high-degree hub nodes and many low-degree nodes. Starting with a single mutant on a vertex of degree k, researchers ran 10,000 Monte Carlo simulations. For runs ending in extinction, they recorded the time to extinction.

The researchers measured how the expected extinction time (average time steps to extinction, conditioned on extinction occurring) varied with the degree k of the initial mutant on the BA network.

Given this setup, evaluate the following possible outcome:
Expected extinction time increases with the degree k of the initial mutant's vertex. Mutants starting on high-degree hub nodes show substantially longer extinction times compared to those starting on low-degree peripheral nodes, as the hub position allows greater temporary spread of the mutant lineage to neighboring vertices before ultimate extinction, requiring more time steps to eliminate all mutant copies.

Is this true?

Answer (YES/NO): NO